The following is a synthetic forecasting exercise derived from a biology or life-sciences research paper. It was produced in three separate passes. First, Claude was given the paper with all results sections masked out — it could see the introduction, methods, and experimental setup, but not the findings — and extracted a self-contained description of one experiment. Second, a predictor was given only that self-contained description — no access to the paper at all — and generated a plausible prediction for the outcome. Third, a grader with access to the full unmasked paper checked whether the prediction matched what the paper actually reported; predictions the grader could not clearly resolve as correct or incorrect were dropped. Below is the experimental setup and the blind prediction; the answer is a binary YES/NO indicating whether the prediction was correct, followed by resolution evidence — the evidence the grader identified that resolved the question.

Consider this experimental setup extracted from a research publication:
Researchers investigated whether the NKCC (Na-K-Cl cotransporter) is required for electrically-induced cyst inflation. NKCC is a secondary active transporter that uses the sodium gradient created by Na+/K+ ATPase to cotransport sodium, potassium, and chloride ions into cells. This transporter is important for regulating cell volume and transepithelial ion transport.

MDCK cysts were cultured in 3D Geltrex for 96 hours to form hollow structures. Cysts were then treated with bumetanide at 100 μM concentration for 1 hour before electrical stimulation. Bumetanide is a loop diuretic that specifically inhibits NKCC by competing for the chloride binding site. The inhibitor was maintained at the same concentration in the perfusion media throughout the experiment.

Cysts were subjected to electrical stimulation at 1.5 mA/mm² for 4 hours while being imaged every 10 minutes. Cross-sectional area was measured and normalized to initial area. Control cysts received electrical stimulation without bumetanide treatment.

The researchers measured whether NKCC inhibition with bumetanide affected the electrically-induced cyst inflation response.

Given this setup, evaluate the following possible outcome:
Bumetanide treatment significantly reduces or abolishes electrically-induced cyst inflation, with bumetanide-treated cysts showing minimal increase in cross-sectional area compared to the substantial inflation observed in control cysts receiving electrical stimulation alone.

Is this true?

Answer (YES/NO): YES